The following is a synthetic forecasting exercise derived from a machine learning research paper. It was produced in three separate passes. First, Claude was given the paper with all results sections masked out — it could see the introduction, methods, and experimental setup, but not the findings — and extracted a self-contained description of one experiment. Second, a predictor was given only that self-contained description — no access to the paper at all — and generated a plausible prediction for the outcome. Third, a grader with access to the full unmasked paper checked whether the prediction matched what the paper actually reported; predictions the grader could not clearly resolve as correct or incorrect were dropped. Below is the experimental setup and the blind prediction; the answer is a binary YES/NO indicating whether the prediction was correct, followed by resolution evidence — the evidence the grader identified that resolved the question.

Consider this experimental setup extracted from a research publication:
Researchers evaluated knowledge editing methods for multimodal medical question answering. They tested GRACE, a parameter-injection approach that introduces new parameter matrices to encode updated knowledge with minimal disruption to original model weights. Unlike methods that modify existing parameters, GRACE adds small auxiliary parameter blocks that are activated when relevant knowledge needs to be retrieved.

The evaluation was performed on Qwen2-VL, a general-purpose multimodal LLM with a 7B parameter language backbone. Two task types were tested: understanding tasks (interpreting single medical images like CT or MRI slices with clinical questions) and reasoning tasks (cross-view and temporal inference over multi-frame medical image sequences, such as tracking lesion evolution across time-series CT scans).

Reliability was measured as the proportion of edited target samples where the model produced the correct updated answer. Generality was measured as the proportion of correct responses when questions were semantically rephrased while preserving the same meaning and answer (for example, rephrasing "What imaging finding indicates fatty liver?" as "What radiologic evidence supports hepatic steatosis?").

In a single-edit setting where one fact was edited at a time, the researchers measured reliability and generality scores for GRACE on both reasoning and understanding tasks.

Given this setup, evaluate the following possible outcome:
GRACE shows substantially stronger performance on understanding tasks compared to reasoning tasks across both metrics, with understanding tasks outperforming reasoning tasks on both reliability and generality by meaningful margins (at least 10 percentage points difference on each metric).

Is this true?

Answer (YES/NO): NO